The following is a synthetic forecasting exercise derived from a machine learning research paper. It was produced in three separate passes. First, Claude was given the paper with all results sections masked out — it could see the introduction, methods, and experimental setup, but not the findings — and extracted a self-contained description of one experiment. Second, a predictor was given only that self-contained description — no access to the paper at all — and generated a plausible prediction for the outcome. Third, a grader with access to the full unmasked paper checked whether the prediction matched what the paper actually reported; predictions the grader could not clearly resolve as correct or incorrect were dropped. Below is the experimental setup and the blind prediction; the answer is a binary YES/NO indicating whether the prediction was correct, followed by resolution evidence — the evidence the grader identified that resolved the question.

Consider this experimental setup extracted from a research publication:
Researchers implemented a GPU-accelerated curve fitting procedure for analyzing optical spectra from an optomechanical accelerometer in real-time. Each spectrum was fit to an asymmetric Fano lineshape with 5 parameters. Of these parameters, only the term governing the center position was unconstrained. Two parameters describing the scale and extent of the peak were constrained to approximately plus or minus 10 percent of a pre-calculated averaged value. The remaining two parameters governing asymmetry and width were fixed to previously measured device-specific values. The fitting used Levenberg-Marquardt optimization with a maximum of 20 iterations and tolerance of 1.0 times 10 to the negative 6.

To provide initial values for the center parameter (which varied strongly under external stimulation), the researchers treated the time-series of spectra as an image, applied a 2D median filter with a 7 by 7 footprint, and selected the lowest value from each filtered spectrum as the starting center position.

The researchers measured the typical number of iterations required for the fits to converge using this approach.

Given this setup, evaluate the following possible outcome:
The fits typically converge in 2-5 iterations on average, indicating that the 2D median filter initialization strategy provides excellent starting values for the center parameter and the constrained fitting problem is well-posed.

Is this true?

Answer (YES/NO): YES